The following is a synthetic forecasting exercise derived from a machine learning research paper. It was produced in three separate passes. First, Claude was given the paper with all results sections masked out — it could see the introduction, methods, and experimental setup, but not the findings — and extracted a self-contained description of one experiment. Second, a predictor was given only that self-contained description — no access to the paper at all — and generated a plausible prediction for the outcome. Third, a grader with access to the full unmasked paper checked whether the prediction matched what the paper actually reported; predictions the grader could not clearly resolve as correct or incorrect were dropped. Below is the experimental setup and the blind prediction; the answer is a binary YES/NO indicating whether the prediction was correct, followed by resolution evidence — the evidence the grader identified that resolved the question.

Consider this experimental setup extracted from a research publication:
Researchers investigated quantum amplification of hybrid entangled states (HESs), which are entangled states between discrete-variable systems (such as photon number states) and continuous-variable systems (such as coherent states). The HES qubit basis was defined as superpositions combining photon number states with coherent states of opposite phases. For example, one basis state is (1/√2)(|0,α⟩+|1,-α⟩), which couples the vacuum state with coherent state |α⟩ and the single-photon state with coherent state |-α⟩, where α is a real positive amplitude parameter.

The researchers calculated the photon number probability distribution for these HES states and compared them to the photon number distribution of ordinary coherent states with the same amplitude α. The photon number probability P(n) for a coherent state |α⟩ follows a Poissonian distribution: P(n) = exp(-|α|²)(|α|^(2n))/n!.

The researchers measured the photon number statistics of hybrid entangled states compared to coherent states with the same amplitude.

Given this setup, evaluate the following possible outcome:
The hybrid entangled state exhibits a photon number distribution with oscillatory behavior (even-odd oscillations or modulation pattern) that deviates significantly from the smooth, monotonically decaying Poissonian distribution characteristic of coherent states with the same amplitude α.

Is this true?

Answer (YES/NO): NO